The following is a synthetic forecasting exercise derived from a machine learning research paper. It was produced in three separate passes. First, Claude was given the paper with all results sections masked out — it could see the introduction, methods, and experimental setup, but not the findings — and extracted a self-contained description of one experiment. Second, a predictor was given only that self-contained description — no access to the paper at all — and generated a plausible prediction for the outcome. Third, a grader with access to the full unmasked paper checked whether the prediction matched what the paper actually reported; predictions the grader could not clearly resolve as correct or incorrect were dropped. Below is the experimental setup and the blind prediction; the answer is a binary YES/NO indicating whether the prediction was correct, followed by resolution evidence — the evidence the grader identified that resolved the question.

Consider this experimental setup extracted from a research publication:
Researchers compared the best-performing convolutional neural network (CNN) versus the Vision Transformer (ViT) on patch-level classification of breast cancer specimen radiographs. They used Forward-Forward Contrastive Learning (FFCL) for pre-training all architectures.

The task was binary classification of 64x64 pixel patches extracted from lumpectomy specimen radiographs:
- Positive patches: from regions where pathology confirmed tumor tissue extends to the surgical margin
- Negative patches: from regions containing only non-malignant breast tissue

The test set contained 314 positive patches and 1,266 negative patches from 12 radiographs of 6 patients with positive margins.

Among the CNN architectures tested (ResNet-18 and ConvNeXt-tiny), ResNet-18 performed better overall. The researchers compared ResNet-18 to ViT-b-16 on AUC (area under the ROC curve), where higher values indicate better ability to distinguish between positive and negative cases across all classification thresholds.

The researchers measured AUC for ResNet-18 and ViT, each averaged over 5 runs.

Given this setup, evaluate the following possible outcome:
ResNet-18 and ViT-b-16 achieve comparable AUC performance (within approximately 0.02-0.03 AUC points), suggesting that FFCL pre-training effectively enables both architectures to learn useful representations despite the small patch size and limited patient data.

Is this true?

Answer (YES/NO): NO